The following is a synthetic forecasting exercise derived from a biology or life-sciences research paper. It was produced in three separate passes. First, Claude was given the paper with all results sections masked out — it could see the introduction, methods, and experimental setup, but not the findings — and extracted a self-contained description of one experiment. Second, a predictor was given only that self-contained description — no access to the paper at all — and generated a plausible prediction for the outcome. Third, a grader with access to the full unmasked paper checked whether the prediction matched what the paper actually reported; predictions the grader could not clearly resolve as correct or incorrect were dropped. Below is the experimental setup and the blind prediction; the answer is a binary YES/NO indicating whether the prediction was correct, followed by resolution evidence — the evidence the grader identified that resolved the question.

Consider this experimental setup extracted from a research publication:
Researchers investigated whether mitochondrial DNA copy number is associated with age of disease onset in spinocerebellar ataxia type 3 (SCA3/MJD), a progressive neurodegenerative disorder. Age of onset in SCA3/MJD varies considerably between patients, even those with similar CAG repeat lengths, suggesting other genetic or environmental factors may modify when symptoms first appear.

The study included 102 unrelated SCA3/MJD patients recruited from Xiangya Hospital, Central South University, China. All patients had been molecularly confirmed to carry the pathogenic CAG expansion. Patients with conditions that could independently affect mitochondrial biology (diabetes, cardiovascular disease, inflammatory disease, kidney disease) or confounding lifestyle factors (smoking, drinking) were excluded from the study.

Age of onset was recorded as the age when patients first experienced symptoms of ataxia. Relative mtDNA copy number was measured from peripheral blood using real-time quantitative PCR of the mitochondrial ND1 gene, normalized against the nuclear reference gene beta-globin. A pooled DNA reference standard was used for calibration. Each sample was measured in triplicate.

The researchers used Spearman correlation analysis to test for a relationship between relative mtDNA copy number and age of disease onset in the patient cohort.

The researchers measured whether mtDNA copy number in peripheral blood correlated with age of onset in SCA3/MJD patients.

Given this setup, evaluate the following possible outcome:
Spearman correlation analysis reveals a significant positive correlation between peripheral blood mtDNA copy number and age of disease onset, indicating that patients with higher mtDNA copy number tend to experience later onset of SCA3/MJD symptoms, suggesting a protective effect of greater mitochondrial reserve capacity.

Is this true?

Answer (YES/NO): NO